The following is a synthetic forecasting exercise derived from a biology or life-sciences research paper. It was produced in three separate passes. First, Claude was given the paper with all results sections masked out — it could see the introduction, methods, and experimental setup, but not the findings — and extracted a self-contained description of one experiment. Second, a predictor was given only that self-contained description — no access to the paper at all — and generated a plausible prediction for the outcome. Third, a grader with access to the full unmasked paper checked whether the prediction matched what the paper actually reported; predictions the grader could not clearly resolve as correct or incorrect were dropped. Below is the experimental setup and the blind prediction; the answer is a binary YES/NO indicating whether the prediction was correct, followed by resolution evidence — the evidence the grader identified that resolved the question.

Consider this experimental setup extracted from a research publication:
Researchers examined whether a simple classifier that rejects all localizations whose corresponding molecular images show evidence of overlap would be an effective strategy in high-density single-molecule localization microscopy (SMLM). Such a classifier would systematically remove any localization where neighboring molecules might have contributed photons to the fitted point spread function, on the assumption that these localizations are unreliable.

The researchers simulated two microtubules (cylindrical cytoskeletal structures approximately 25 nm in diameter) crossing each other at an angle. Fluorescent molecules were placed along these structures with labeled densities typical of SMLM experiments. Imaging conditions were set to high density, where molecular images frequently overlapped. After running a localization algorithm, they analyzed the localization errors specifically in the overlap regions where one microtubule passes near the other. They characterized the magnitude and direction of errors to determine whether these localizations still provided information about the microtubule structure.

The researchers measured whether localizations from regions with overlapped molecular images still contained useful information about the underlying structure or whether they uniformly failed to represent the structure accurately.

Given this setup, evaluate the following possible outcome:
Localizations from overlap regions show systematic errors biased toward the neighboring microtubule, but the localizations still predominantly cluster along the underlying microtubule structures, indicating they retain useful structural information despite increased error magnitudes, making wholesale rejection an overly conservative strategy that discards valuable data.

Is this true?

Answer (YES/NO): YES